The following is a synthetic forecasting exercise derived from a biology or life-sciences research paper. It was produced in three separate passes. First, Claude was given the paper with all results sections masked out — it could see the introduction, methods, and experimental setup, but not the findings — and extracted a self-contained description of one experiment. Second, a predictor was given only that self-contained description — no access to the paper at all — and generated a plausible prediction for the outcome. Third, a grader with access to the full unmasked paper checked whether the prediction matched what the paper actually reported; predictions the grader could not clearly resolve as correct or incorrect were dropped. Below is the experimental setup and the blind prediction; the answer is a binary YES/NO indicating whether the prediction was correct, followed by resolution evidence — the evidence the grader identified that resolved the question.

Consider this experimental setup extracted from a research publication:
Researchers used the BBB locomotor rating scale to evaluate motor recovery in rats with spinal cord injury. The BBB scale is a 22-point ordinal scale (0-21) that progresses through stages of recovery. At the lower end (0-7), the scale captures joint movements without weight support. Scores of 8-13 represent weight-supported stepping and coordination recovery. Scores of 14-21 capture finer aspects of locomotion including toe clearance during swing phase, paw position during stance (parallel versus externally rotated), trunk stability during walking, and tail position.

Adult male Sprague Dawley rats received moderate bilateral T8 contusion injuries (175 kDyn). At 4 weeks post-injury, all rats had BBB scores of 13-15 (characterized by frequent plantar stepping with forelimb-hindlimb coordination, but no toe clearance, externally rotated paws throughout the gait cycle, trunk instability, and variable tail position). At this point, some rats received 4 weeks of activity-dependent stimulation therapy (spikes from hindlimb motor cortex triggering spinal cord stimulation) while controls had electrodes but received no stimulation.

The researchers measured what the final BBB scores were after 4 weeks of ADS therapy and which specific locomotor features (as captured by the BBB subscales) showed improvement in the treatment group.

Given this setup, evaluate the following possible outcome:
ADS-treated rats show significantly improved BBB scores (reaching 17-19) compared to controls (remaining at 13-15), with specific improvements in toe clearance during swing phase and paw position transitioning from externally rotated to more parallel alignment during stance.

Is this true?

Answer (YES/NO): YES